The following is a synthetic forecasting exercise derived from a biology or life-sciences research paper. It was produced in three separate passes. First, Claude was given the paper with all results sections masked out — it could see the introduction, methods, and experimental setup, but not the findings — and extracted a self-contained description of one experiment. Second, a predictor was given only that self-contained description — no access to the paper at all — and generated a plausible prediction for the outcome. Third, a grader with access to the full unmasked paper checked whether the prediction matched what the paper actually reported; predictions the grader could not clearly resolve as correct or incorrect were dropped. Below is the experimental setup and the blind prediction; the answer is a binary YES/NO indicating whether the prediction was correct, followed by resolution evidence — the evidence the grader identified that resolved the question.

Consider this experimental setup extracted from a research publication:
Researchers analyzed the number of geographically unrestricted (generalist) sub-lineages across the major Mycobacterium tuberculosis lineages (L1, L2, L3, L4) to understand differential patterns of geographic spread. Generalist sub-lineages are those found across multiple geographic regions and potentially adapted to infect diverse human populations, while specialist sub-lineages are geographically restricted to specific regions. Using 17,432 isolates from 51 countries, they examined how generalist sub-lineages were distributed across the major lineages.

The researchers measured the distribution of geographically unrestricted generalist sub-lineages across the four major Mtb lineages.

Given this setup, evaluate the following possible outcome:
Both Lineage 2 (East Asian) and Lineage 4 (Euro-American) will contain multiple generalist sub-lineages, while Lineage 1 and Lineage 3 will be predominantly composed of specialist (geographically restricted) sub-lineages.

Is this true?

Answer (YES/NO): NO